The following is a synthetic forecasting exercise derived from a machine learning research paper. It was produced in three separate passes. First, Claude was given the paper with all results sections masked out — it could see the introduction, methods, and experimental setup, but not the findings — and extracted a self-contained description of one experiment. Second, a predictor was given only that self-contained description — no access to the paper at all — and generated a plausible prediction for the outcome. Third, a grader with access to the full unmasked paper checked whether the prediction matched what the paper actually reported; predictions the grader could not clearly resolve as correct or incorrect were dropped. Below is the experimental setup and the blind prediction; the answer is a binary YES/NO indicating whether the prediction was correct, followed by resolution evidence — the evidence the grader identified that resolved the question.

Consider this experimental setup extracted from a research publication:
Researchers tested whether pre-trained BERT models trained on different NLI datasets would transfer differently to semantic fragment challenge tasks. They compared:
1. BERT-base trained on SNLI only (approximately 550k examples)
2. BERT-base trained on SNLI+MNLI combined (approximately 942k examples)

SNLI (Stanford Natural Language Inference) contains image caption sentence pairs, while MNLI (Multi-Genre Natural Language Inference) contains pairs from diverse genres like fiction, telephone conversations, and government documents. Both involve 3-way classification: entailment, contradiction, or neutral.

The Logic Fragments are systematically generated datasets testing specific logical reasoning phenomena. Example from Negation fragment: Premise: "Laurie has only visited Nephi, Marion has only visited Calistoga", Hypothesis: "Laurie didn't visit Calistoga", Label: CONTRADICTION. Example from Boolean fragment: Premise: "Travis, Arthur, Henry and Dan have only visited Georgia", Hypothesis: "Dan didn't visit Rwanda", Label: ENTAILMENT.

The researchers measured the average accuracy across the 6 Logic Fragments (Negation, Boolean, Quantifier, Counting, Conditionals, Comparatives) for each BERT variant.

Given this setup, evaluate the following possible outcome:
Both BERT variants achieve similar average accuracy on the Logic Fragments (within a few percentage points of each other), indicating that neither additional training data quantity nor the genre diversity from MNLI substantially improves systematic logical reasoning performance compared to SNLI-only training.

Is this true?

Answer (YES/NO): YES